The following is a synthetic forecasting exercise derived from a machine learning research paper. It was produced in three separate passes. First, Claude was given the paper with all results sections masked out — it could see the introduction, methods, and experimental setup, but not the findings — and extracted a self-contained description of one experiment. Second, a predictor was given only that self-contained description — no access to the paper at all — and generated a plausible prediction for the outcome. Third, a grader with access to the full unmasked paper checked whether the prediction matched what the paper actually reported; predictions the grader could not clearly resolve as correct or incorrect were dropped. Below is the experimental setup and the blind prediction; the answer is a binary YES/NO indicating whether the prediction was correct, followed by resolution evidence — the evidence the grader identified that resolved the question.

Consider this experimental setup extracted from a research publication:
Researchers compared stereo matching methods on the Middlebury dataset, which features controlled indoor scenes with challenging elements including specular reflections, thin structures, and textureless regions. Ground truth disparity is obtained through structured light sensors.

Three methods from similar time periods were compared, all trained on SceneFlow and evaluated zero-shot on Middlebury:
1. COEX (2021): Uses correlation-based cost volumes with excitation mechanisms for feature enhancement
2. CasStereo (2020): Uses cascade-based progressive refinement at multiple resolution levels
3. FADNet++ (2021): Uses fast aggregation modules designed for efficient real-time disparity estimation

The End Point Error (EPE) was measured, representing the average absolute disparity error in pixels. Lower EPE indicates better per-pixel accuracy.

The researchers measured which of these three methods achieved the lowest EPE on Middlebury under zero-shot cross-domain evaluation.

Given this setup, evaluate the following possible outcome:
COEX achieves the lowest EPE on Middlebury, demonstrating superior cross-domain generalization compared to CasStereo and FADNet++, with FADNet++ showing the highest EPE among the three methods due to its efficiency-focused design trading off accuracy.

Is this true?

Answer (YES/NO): NO